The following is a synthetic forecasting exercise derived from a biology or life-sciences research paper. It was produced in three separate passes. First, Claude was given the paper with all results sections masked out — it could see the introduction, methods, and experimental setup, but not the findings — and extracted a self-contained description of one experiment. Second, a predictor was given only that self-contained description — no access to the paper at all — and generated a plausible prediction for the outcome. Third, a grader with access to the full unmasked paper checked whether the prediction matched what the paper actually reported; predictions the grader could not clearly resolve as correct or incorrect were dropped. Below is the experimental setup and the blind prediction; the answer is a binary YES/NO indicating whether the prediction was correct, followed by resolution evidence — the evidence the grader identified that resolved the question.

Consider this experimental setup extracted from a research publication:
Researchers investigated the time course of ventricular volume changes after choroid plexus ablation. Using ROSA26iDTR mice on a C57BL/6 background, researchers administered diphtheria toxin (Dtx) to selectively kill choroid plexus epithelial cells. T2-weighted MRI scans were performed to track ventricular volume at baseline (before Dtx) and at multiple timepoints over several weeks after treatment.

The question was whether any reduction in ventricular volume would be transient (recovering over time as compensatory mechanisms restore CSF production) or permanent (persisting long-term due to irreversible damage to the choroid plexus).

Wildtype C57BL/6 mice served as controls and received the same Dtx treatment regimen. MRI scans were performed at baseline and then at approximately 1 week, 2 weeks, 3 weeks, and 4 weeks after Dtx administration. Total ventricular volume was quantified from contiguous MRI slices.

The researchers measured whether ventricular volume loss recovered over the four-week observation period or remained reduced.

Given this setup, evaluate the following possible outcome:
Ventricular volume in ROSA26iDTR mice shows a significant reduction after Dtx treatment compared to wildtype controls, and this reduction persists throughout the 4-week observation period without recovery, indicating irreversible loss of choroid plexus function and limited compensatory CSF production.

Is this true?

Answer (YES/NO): YES